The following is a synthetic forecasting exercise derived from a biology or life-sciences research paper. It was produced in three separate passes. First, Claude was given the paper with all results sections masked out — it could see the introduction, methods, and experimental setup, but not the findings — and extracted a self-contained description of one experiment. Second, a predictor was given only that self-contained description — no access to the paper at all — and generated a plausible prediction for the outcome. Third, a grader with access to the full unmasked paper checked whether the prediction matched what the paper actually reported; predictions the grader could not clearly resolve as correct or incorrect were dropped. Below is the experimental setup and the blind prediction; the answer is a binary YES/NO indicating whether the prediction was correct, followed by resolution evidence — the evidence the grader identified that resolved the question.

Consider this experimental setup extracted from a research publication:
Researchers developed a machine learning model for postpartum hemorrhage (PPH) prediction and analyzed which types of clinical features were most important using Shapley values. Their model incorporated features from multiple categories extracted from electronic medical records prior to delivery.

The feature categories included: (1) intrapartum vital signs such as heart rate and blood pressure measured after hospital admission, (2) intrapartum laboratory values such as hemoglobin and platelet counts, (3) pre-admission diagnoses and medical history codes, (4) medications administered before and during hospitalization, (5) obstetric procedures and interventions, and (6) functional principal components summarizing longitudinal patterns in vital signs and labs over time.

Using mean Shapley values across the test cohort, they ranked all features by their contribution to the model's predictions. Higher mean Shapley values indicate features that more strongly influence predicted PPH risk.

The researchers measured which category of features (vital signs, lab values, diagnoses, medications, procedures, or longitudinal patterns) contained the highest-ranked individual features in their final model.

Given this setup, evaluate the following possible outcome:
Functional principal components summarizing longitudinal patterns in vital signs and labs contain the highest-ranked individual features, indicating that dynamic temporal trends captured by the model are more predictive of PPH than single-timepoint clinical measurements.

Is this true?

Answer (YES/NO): NO